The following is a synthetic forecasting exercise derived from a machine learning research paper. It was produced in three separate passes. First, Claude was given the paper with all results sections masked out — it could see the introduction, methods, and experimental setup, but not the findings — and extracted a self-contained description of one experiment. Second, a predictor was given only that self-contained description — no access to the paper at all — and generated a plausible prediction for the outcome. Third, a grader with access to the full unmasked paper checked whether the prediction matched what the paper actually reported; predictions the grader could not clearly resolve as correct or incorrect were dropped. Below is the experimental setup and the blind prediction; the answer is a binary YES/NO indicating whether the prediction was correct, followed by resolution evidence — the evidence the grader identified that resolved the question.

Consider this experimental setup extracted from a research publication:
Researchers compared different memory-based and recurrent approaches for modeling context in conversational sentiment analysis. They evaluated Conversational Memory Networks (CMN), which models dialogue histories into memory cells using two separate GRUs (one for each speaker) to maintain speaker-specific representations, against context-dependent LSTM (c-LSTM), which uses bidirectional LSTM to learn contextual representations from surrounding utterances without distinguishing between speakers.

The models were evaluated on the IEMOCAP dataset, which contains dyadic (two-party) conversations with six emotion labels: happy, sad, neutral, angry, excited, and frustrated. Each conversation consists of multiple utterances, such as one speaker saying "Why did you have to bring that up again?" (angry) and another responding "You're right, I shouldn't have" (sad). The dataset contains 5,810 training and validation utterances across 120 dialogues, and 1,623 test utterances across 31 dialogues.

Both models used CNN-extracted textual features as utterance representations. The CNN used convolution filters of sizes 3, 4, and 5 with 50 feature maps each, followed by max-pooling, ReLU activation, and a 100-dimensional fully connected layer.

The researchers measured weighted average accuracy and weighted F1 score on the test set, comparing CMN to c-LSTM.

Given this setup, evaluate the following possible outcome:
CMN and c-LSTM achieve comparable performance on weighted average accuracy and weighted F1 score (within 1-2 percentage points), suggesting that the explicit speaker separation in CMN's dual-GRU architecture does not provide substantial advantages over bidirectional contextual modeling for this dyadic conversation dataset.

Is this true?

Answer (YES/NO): YES